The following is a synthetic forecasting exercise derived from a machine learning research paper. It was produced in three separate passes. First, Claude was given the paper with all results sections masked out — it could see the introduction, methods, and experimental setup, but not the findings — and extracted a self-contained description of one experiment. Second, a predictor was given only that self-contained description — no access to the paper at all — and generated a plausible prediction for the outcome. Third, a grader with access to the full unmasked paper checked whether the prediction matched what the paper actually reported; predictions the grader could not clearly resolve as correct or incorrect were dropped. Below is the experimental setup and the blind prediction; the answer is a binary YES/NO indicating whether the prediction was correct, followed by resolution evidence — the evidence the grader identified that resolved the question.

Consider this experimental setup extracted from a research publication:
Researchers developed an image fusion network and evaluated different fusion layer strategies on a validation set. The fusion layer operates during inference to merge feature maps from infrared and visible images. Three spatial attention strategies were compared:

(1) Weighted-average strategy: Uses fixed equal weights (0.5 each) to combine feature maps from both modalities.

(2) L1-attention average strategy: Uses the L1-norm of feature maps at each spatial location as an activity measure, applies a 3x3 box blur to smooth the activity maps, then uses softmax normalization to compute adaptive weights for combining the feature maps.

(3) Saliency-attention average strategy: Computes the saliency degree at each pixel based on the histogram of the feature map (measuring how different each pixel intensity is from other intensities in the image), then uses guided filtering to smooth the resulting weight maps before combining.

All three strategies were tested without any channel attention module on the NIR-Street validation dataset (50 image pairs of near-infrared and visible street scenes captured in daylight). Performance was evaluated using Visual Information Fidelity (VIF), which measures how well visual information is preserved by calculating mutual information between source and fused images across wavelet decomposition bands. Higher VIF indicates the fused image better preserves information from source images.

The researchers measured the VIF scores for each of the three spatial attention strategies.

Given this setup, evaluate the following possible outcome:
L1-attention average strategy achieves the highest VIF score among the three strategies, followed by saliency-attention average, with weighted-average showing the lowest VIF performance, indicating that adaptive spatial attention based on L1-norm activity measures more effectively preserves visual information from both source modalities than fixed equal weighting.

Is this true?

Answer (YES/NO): NO